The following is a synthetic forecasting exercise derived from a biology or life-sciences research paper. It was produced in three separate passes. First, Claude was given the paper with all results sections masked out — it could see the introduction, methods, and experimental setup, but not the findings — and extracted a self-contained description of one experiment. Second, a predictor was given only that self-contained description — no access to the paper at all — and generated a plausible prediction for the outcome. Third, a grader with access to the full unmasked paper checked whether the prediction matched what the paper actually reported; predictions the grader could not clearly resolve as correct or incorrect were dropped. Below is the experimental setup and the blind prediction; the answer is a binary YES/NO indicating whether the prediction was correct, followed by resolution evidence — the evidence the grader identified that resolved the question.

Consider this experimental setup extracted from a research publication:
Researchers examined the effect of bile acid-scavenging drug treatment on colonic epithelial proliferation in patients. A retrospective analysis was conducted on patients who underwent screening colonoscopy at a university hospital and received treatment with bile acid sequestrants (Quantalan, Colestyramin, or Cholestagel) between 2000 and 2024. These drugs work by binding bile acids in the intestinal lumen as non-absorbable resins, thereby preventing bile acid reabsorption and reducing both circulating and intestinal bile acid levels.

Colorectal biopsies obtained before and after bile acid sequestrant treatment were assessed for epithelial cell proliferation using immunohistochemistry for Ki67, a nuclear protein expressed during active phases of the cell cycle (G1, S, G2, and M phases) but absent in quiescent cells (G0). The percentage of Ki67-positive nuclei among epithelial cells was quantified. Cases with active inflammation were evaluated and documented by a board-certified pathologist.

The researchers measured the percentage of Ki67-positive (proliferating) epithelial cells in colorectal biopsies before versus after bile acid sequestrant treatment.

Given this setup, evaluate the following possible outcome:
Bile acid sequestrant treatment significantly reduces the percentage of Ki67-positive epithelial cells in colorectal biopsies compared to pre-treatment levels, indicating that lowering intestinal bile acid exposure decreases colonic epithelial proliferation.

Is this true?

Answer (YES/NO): NO